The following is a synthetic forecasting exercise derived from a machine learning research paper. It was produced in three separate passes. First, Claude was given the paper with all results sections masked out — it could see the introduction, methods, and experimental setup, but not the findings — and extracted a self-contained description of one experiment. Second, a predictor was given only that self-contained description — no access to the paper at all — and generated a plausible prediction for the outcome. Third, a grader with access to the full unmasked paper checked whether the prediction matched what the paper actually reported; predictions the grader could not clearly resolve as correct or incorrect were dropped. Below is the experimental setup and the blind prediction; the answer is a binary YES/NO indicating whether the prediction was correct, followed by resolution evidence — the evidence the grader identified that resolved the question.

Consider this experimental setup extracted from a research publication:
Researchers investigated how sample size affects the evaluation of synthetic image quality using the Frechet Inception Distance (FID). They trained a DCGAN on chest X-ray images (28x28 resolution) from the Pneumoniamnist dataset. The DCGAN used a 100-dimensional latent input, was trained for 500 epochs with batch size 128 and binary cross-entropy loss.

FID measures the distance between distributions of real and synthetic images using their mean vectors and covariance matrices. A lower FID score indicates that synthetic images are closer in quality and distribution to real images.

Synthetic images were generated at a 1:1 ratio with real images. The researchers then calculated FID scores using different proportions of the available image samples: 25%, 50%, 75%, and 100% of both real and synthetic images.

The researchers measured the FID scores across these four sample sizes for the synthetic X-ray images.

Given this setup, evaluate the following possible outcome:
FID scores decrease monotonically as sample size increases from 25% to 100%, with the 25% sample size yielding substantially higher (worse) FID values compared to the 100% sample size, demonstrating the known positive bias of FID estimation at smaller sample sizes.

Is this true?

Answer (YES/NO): NO